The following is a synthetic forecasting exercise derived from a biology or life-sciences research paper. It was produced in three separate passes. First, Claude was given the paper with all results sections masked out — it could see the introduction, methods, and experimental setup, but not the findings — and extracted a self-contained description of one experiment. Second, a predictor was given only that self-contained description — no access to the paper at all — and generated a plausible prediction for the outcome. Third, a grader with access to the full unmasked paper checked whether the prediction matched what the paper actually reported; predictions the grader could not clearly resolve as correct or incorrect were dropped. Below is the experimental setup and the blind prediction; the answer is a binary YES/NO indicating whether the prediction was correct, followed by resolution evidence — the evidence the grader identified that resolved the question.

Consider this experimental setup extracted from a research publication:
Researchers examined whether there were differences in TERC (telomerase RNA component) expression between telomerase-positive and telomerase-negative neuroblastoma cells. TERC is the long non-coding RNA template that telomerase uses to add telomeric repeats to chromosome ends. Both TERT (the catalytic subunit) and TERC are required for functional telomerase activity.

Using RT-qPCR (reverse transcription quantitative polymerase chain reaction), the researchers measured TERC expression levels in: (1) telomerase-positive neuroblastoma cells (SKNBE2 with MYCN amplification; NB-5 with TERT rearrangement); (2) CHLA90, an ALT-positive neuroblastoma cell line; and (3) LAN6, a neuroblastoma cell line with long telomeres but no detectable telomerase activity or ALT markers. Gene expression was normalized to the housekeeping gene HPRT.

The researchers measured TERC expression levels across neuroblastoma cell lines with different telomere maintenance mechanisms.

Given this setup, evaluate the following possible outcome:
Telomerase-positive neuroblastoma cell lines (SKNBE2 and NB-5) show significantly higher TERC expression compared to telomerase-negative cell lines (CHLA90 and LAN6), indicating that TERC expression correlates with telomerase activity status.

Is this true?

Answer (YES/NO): NO